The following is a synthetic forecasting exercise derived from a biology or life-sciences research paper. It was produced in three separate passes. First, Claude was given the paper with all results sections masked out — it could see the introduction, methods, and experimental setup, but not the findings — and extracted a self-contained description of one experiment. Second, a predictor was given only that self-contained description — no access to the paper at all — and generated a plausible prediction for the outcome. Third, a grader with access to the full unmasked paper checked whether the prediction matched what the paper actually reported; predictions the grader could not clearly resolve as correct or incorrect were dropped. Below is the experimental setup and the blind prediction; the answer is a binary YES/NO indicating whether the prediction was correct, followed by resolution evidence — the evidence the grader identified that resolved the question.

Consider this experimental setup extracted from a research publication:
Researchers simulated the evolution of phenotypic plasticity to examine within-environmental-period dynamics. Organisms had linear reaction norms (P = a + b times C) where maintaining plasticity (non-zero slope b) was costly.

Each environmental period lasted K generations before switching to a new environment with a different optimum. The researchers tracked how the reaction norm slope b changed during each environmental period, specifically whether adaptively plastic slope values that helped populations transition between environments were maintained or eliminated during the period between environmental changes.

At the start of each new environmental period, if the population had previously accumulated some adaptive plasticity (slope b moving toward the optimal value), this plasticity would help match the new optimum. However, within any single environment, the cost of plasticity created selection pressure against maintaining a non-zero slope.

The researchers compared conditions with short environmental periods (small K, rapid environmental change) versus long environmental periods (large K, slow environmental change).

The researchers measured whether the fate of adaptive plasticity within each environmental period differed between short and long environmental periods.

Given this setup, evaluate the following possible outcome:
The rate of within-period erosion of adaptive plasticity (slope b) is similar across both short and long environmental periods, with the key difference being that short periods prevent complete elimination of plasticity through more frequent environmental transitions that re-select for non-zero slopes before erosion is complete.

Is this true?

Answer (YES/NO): NO